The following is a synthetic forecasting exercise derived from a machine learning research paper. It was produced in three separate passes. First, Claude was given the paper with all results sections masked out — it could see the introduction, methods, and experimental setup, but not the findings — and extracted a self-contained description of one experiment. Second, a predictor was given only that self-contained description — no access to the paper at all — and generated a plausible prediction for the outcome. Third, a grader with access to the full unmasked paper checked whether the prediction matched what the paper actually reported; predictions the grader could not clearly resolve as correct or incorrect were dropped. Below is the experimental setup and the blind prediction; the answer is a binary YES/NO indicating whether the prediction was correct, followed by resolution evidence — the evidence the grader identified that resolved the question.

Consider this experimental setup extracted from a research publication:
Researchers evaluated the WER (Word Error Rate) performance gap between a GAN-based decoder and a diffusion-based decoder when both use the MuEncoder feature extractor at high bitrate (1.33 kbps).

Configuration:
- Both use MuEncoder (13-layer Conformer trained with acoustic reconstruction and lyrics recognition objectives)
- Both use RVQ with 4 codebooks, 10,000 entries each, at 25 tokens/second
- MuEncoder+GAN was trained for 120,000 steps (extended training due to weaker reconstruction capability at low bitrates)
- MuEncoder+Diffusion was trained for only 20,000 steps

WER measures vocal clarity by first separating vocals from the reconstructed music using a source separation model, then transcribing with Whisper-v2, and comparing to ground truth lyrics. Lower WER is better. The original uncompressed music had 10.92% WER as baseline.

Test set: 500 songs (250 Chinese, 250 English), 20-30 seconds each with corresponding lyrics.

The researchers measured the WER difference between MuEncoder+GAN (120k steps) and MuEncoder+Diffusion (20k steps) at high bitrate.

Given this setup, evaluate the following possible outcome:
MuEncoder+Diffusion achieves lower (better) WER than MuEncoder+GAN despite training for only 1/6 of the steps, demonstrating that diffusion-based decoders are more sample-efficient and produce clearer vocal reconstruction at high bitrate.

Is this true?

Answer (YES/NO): YES